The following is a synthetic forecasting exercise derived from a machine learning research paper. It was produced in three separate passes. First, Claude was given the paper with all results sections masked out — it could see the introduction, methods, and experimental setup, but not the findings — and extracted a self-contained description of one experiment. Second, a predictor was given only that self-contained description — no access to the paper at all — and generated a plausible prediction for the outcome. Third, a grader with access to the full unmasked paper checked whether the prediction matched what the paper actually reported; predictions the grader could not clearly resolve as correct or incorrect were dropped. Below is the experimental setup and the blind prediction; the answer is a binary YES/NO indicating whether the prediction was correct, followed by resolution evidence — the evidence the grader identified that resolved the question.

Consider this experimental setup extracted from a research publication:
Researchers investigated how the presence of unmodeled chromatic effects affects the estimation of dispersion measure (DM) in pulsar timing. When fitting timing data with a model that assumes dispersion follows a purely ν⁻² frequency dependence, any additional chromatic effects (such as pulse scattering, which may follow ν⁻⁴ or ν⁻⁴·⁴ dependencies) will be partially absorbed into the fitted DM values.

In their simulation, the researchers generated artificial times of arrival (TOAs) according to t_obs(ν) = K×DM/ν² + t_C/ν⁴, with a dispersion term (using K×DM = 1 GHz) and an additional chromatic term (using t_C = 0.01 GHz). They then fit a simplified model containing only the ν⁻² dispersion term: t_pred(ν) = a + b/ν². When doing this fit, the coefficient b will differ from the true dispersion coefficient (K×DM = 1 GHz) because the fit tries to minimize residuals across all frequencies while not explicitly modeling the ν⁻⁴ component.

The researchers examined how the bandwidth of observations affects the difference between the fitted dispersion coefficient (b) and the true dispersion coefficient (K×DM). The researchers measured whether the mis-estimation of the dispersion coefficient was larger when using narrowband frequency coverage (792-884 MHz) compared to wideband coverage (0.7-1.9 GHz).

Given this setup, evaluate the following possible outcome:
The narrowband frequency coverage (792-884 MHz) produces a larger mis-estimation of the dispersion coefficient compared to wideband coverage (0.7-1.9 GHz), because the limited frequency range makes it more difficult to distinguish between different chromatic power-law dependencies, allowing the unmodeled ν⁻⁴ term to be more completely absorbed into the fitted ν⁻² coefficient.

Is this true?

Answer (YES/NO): YES